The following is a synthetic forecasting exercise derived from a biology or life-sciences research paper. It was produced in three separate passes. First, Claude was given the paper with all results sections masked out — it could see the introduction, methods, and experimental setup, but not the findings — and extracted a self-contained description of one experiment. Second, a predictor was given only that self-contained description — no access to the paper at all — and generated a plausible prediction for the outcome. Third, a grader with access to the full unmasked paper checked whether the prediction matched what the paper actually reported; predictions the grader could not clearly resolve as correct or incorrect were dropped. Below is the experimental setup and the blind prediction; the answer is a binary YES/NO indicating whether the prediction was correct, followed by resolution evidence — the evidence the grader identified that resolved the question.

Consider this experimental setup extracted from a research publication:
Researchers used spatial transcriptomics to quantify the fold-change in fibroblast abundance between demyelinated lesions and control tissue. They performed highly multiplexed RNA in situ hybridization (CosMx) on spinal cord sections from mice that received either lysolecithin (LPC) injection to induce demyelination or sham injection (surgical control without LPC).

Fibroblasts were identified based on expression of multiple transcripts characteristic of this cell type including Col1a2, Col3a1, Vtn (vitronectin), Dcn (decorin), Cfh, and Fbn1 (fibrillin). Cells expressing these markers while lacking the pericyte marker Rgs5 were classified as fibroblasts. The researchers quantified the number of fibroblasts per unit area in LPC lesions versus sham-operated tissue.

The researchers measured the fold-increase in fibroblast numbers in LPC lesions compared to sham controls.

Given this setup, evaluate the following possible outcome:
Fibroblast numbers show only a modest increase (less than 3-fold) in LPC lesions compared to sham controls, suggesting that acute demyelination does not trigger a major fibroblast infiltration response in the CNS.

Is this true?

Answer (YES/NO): NO